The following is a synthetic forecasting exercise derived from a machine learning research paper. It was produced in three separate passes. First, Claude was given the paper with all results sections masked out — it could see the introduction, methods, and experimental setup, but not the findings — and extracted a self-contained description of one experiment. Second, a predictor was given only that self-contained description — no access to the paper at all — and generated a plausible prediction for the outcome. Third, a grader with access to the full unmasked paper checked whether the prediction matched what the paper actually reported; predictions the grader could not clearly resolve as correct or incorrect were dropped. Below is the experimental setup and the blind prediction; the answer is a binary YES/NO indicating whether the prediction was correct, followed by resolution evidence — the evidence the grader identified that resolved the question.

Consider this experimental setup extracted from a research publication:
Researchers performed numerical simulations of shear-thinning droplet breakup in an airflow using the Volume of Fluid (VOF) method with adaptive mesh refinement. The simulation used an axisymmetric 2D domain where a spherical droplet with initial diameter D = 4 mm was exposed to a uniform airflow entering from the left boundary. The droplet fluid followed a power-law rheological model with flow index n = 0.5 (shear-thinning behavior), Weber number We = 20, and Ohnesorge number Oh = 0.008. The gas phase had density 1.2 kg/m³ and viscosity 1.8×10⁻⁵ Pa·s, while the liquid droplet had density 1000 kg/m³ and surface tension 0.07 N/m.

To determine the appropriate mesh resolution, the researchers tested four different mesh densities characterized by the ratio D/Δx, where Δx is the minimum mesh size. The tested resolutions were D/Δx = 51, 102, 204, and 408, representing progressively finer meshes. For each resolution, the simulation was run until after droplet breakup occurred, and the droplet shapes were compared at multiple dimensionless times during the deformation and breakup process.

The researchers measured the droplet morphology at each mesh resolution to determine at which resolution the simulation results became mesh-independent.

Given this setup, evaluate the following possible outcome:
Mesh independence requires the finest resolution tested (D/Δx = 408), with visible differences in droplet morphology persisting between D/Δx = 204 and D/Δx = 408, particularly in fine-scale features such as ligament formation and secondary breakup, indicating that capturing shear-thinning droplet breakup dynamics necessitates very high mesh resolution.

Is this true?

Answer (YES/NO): NO